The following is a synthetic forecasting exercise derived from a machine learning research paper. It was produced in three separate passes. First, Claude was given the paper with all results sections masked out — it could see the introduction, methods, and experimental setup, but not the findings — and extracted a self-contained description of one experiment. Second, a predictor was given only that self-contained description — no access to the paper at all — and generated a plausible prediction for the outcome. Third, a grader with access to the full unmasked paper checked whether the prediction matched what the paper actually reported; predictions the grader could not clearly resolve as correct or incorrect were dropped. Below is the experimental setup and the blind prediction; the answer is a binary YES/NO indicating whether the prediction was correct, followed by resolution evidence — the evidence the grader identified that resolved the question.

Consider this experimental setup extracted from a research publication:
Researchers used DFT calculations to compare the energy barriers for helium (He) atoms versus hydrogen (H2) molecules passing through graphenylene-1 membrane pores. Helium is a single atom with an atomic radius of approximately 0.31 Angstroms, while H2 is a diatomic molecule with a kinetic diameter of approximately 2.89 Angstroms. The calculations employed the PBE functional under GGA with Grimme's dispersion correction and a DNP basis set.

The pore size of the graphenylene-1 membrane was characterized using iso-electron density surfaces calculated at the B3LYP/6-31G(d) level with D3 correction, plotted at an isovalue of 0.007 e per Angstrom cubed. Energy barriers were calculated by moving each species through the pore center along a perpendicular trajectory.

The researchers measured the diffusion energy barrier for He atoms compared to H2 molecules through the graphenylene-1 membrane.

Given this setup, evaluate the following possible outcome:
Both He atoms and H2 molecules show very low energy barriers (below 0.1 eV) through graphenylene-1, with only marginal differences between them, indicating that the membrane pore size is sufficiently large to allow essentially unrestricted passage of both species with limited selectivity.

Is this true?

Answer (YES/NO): NO